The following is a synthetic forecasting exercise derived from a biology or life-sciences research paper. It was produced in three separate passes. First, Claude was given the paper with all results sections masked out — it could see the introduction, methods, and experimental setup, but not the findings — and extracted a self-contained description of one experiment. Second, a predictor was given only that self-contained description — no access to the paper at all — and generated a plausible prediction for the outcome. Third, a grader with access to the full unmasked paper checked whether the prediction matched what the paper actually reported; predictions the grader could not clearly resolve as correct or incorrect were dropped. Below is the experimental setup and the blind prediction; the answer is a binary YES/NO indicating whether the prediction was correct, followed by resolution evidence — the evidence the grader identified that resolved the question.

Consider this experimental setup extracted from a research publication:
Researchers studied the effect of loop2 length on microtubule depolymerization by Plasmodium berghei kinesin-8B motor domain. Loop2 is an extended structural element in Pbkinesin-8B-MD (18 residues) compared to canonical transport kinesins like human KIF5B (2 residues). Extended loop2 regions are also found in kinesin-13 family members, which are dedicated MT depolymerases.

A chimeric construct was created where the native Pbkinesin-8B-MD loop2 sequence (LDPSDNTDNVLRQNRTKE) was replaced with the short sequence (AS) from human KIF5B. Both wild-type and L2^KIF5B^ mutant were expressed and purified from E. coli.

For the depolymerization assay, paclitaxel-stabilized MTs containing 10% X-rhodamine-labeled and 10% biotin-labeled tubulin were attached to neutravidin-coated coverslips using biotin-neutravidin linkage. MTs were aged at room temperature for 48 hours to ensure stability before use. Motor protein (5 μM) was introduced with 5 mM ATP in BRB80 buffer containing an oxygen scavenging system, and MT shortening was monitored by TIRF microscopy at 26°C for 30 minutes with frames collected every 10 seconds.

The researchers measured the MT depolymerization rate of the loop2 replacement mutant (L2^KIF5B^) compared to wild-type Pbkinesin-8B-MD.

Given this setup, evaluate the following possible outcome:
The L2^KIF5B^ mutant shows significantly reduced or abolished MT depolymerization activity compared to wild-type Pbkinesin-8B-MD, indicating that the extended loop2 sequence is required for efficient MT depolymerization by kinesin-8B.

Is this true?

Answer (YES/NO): NO